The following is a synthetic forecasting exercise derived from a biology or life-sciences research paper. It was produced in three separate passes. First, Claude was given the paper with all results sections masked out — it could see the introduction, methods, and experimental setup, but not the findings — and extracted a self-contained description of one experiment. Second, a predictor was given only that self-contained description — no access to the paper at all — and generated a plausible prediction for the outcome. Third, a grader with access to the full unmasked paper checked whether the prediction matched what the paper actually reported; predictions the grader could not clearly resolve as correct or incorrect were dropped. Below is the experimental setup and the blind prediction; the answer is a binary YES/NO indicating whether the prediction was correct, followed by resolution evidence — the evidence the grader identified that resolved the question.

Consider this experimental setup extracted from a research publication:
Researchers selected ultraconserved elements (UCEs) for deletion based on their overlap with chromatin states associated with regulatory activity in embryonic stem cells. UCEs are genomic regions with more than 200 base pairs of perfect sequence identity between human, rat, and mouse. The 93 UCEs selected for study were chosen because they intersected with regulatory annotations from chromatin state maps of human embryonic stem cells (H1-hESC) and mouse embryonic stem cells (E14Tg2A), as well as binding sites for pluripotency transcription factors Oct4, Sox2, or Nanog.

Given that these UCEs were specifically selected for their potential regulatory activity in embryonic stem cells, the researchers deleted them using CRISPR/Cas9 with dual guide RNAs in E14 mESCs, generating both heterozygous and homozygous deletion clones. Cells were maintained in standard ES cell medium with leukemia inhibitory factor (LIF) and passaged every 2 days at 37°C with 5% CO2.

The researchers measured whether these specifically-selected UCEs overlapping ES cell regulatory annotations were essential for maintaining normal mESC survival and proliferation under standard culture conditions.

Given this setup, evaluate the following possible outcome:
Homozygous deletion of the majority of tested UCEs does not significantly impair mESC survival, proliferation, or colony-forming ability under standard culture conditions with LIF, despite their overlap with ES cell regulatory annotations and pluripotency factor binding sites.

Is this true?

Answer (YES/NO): YES